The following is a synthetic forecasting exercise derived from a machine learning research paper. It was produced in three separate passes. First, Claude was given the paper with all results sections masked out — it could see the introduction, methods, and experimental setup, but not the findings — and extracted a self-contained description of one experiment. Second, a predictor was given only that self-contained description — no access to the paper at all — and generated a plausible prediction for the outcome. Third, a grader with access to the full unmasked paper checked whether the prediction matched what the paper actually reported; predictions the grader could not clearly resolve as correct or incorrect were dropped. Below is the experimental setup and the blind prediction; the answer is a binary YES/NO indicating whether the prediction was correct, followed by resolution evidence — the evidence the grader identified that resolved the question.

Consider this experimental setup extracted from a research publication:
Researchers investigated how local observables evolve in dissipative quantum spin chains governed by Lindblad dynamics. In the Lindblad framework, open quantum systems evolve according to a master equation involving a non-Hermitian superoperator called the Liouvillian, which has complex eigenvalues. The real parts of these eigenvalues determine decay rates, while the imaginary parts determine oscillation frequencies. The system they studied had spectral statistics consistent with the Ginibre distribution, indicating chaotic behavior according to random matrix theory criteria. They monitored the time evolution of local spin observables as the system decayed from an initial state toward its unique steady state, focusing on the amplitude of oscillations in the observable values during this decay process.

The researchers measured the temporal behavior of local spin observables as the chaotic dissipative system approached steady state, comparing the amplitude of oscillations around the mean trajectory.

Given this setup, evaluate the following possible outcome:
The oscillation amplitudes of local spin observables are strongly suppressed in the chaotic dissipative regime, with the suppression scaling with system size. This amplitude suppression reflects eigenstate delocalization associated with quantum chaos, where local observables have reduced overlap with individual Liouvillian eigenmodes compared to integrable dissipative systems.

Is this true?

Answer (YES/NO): YES